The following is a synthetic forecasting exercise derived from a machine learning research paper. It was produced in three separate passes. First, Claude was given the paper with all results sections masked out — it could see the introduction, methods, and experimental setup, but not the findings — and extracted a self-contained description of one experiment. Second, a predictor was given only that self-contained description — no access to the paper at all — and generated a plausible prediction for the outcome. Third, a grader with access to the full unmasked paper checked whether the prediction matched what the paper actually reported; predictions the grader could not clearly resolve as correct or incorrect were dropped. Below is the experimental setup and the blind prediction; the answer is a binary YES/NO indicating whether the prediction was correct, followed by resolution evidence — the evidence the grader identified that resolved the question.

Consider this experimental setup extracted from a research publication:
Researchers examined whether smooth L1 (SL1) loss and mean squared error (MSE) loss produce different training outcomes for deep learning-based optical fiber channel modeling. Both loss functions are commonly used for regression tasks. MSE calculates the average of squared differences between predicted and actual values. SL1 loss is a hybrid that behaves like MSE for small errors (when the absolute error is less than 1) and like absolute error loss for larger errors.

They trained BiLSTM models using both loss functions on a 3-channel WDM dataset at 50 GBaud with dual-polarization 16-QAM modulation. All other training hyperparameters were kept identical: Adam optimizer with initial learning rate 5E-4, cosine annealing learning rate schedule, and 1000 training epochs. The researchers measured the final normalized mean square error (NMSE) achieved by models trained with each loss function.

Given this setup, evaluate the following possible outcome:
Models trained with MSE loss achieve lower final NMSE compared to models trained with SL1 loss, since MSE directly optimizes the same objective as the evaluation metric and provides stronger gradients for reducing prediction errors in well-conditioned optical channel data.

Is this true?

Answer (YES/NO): NO